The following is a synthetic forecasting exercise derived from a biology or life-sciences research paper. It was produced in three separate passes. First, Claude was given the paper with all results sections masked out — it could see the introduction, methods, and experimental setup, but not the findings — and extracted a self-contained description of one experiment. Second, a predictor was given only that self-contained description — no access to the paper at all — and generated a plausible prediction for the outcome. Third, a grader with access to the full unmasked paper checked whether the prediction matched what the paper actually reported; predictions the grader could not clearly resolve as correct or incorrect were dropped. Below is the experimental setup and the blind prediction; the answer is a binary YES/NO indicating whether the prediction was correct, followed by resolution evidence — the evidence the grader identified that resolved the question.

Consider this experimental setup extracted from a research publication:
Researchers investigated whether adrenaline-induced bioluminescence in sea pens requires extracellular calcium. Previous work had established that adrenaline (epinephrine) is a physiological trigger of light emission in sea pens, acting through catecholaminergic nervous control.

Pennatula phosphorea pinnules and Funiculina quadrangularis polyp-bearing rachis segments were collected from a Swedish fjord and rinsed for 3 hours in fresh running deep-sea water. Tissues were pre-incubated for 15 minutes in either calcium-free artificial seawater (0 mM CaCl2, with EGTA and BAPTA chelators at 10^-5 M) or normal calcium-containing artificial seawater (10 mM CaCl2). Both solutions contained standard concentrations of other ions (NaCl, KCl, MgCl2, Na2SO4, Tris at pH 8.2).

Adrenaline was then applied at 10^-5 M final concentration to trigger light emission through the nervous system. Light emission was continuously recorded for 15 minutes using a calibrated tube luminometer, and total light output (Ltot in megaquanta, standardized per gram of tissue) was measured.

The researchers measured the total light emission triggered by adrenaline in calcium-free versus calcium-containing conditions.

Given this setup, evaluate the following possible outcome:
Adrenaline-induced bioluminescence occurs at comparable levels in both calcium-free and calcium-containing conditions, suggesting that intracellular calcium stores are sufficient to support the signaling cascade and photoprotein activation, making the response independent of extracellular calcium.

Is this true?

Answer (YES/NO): NO